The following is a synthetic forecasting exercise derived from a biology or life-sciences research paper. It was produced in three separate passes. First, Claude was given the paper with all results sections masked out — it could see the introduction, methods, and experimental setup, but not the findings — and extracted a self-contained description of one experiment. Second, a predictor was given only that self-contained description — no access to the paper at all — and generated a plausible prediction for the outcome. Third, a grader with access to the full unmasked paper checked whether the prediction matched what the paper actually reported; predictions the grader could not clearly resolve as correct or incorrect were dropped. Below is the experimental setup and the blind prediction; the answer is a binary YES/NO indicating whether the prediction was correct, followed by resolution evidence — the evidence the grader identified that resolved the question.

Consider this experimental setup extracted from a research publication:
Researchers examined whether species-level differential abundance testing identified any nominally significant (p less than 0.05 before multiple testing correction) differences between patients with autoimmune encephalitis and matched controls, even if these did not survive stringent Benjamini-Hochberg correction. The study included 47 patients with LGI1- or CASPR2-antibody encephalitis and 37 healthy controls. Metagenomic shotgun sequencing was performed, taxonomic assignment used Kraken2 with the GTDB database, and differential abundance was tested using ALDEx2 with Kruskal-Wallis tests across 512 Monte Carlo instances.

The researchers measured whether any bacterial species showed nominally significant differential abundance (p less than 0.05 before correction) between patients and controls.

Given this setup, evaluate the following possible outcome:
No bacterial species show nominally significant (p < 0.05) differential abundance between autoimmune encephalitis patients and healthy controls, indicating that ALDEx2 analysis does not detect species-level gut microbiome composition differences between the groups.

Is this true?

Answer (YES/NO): NO